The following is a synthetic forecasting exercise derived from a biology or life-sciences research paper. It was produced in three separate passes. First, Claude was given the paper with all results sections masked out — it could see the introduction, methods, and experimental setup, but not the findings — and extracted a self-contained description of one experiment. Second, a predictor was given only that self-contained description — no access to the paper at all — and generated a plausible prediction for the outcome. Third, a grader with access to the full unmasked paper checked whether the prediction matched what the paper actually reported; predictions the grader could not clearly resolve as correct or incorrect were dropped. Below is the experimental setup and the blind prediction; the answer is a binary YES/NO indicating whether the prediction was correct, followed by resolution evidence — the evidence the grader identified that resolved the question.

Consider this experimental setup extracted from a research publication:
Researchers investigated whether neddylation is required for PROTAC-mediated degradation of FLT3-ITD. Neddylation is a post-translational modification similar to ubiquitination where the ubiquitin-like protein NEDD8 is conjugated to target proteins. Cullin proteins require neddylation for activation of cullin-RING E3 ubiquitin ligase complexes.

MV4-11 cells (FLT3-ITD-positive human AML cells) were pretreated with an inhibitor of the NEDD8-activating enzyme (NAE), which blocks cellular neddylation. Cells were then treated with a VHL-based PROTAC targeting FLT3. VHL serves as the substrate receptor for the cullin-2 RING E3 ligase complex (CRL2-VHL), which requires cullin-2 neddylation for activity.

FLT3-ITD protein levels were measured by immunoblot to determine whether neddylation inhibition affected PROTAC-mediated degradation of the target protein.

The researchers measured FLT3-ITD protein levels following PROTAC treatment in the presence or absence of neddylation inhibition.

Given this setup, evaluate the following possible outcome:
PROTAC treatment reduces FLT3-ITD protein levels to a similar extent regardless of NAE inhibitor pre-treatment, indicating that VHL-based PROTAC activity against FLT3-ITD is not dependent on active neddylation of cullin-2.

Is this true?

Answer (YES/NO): NO